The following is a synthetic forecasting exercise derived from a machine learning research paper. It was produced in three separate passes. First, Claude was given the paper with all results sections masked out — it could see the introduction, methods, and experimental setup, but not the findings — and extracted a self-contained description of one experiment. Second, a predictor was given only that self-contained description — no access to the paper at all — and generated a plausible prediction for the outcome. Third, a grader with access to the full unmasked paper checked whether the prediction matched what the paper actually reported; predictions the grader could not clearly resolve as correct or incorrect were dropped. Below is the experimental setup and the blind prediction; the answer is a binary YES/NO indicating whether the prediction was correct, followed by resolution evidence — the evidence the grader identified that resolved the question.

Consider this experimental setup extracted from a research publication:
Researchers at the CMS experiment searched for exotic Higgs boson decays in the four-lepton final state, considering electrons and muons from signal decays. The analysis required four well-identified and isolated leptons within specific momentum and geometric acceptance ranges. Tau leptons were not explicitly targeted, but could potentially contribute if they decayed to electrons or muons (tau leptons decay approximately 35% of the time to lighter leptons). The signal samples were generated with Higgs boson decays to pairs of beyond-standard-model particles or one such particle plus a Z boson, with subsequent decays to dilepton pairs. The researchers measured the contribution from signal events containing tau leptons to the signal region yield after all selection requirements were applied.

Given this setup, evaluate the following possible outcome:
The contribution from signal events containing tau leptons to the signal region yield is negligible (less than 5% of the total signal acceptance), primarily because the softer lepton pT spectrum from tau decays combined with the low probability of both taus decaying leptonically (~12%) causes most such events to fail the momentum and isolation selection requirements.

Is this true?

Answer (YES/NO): YES